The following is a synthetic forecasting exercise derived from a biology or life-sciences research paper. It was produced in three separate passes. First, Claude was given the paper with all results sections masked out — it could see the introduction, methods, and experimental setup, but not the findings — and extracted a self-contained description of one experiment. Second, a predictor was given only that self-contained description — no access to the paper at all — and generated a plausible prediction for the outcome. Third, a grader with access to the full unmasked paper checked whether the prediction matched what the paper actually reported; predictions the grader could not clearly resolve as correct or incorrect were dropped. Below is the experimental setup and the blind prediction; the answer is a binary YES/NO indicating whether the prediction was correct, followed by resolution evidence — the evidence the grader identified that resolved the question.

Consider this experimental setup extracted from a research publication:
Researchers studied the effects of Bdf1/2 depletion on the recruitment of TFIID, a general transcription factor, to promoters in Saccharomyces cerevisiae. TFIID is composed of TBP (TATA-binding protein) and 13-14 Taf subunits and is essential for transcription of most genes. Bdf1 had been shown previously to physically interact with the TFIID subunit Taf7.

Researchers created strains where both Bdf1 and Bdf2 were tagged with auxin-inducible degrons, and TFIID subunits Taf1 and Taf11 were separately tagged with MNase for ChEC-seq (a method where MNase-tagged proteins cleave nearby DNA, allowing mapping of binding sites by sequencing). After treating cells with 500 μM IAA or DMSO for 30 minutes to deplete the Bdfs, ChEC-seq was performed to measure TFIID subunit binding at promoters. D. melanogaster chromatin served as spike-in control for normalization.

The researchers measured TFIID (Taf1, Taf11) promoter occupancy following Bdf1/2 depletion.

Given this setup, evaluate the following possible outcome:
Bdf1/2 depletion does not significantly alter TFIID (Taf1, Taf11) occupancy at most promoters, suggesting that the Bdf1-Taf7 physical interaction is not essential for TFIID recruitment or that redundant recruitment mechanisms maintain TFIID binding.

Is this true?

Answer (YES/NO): NO